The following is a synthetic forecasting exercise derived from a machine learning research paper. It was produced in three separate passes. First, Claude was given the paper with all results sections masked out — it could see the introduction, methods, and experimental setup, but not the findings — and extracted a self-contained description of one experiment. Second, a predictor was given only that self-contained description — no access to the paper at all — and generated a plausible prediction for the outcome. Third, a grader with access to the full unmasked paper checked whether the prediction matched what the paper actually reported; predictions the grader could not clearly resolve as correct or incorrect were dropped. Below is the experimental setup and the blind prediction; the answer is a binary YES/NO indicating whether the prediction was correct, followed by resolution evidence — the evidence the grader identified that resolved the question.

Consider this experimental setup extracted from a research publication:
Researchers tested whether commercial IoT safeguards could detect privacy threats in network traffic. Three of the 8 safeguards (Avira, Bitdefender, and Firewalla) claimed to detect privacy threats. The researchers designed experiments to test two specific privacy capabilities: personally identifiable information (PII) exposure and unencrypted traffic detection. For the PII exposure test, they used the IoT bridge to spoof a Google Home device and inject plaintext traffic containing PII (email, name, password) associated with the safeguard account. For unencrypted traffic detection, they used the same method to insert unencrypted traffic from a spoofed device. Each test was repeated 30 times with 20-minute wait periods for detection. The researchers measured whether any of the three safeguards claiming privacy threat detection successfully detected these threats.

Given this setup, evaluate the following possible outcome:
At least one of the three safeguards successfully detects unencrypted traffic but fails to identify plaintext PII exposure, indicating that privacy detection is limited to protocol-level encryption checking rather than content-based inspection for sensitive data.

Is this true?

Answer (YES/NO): NO